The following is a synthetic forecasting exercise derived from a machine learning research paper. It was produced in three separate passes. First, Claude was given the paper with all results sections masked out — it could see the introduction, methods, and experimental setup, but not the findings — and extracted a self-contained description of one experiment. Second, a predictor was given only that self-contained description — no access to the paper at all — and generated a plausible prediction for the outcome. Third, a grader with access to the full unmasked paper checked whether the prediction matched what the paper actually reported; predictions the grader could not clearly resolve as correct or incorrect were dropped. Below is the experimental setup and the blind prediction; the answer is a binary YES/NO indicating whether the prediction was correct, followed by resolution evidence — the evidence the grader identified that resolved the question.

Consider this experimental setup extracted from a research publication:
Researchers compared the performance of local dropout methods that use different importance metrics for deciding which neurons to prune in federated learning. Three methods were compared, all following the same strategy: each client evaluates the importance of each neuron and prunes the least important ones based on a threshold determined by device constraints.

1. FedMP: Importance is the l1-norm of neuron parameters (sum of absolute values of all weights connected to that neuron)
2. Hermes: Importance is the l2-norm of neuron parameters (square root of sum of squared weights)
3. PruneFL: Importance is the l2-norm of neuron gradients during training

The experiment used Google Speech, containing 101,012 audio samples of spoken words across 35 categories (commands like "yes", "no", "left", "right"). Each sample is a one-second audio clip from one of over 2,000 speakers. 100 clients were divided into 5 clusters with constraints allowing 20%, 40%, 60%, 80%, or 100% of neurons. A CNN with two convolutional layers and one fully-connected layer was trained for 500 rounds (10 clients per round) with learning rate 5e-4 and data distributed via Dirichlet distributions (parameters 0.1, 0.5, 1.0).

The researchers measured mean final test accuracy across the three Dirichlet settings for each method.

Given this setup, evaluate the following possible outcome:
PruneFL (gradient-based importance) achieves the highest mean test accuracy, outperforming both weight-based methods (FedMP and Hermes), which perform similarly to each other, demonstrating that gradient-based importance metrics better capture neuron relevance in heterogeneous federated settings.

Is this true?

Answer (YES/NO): NO